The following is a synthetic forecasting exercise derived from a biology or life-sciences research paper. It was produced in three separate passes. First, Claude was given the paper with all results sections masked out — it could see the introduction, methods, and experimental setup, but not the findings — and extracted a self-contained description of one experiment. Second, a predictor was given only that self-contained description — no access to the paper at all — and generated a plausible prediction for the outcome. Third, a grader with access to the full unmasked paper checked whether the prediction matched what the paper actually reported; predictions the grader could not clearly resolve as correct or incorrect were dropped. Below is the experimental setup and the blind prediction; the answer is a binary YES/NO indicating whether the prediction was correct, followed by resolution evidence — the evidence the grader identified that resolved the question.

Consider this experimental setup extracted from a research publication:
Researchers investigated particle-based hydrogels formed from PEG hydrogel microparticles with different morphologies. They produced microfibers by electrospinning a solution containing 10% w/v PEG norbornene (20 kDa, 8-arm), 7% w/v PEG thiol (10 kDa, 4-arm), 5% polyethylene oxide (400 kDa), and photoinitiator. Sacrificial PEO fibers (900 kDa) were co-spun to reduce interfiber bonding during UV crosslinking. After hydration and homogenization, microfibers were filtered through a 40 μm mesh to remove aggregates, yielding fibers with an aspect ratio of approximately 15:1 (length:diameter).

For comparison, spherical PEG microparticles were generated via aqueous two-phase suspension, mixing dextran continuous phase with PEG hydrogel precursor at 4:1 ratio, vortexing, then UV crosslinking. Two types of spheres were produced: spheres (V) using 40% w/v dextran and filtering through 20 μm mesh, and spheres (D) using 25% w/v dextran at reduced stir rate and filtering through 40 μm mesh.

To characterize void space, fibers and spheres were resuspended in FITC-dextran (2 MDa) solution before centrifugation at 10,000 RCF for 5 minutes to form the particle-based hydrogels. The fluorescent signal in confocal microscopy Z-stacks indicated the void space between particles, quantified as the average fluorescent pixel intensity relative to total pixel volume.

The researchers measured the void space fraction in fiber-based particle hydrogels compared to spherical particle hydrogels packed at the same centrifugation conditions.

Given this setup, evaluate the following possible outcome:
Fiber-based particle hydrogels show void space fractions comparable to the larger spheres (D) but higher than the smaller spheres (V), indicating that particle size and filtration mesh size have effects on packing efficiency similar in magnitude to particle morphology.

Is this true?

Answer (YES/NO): NO